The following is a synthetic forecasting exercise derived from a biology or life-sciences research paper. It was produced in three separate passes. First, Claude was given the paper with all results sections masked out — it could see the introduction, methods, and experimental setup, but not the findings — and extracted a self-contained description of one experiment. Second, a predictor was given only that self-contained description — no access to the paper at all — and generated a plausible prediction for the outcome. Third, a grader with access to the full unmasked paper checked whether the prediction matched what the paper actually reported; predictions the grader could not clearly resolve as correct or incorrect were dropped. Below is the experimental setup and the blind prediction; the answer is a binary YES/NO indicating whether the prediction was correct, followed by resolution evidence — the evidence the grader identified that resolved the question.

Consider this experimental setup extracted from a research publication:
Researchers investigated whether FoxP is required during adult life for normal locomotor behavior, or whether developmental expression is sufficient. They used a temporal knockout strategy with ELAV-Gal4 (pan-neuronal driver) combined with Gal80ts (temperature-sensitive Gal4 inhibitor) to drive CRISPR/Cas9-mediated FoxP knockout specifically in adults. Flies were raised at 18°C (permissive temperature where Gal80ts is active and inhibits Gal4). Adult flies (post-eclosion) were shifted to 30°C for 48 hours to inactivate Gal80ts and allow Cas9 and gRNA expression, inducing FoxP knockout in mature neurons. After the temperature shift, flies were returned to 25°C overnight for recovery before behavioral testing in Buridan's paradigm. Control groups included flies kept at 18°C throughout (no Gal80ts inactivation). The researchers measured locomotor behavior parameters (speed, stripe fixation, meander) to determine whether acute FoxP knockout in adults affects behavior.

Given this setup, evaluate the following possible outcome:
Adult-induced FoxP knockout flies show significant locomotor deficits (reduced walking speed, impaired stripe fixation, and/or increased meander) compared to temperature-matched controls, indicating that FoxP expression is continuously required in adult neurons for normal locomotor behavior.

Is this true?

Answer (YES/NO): NO